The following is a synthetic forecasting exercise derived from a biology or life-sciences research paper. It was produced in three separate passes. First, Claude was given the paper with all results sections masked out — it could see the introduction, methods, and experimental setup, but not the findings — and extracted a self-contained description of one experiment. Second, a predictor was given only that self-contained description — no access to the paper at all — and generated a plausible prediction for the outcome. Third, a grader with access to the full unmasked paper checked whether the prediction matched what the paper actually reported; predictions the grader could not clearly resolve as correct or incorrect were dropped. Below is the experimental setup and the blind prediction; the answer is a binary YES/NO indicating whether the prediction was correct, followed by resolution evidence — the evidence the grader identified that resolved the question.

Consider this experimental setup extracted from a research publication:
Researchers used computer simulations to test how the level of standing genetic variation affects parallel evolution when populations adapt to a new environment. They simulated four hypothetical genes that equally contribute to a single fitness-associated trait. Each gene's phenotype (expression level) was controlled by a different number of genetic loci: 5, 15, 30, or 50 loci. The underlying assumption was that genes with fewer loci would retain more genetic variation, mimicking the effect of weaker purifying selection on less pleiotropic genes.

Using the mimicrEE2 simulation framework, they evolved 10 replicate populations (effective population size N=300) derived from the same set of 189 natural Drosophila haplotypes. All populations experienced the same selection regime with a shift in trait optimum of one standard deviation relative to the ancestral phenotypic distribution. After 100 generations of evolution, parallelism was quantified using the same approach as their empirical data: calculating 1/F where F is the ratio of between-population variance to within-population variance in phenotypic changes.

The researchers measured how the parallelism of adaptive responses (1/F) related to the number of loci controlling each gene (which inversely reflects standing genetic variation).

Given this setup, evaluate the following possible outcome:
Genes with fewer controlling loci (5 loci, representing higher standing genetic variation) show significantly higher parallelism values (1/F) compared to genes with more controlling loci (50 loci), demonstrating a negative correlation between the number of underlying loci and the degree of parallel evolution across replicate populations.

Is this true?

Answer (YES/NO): NO